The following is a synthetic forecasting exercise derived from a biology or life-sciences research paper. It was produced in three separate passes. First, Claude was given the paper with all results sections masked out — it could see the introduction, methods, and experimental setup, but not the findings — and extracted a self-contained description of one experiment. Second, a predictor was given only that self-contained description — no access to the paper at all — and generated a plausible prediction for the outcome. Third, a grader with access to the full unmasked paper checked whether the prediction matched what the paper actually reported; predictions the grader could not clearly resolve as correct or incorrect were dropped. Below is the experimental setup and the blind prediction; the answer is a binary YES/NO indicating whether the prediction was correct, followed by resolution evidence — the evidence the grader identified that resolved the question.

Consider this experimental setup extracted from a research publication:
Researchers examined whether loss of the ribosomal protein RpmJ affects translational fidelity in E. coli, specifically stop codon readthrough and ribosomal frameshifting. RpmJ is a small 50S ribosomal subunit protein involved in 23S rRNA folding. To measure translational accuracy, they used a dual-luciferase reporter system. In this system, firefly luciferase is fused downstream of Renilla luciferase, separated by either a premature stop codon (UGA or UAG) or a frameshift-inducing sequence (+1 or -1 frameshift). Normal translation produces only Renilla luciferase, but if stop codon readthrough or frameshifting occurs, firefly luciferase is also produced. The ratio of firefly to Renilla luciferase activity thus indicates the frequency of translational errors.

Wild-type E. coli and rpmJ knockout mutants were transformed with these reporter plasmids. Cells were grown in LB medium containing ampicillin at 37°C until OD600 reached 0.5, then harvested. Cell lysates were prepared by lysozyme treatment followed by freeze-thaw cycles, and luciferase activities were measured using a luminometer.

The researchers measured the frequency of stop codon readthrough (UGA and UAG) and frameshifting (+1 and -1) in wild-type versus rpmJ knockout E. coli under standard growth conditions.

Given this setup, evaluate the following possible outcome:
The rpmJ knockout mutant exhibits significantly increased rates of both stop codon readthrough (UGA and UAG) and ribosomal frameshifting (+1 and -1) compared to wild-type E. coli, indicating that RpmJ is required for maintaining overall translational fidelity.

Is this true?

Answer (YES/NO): NO